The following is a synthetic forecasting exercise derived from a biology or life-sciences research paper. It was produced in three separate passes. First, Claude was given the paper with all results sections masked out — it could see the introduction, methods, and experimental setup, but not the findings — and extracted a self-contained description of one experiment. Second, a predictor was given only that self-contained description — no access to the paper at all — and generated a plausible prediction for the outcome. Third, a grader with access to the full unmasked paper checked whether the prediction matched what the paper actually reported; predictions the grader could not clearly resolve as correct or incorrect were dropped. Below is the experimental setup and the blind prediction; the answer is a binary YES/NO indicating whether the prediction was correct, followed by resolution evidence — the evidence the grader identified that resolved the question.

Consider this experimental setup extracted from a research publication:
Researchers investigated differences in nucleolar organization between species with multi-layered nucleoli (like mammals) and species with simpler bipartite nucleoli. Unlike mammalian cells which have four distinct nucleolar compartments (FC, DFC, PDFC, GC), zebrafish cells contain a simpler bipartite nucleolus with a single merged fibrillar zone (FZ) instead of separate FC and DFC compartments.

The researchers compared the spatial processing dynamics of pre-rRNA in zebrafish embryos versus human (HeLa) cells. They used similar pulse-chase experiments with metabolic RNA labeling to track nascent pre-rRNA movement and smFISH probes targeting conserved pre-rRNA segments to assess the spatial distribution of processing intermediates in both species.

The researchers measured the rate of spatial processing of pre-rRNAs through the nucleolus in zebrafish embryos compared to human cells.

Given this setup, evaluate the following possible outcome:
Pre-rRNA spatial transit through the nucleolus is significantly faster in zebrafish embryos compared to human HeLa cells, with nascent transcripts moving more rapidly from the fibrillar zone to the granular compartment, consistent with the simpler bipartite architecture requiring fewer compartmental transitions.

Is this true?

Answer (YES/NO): NO